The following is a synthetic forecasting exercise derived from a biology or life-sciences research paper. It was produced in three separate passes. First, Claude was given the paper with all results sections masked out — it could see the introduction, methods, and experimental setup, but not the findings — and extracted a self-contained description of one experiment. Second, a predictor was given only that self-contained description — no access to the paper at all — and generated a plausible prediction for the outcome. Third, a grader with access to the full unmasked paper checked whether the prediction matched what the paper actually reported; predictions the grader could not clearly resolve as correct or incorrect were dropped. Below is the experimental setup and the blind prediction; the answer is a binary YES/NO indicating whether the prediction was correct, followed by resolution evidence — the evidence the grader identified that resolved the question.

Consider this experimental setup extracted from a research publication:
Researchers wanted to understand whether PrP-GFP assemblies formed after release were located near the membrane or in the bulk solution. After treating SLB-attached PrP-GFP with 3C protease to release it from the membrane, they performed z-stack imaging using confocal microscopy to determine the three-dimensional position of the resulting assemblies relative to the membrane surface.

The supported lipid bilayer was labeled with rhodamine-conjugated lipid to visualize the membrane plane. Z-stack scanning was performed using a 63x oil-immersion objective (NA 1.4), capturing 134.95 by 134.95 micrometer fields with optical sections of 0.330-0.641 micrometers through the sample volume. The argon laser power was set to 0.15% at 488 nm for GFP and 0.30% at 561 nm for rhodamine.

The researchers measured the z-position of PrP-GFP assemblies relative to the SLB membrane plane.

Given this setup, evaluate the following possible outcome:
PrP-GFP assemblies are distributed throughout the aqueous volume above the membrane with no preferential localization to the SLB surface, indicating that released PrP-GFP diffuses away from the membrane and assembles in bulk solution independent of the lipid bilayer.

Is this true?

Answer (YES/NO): NO